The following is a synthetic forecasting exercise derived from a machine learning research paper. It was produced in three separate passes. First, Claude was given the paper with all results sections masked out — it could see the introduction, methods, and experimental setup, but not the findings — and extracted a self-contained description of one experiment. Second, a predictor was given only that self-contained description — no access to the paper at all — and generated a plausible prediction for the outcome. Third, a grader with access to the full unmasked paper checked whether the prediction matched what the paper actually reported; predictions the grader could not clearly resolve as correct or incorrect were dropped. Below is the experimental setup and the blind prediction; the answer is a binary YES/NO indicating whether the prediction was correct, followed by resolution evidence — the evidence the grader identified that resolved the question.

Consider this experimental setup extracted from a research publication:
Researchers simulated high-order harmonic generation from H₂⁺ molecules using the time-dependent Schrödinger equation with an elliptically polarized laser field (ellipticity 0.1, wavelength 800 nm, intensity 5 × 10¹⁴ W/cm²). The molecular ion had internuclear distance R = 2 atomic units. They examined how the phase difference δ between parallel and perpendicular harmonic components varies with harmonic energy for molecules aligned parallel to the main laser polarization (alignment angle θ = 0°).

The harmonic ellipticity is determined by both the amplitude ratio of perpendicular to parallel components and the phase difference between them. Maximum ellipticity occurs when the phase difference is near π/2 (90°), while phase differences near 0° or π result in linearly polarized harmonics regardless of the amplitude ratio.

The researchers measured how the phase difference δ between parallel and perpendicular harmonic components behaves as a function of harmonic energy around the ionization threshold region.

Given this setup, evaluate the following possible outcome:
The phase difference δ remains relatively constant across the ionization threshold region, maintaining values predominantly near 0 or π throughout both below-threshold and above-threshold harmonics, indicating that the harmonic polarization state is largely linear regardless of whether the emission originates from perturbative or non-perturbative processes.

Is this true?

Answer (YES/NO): NO